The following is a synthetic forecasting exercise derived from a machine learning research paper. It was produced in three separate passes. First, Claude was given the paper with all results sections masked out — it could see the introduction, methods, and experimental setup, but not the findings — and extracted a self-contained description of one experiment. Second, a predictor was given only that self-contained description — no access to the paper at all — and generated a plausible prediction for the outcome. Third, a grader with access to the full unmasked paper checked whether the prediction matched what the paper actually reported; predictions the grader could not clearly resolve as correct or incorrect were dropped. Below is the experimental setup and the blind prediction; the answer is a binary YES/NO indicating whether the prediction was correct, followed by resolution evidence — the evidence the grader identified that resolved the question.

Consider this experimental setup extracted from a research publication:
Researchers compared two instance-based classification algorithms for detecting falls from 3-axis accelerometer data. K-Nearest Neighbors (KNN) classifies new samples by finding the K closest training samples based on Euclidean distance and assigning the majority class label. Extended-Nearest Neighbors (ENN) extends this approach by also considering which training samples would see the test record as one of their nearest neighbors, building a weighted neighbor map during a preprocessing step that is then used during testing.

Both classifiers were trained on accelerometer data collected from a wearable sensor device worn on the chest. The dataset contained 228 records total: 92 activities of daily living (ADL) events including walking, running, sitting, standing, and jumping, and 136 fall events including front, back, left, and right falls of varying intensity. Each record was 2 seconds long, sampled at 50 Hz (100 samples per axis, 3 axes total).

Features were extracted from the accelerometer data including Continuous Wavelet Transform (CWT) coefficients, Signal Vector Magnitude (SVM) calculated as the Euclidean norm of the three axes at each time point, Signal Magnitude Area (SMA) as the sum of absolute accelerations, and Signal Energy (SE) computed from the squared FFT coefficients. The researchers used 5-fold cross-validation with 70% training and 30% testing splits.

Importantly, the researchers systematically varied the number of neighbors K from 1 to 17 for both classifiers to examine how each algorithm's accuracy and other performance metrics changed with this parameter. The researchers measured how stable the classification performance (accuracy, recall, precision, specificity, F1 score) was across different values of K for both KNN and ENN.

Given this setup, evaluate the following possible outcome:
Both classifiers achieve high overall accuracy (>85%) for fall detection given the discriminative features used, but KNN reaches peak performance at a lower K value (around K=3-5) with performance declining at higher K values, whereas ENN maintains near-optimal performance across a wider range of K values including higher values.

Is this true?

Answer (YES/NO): NO